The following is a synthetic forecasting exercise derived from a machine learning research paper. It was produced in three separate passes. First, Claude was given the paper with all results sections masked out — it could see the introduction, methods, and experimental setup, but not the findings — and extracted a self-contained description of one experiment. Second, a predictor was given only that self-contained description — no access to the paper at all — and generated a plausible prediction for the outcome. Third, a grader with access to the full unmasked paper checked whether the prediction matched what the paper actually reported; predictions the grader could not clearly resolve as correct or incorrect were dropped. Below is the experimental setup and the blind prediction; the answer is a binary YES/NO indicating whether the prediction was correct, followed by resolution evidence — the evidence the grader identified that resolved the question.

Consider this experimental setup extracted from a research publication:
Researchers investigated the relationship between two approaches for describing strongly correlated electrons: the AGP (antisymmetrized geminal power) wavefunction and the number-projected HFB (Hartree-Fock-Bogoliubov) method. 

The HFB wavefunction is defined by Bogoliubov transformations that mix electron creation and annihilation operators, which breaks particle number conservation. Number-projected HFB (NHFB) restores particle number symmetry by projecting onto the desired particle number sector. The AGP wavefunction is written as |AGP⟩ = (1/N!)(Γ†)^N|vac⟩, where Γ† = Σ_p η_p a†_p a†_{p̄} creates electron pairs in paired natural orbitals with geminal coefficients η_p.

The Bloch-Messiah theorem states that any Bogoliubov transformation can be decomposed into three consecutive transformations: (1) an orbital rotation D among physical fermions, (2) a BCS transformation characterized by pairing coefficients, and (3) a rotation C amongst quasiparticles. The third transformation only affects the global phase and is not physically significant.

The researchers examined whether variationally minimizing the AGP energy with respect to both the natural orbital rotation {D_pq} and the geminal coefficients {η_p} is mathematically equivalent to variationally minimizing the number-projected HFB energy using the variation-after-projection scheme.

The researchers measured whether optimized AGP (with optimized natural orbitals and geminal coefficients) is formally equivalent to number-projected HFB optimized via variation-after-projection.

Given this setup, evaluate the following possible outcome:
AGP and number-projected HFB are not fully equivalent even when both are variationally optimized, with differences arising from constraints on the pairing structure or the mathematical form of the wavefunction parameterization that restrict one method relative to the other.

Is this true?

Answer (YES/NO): NO